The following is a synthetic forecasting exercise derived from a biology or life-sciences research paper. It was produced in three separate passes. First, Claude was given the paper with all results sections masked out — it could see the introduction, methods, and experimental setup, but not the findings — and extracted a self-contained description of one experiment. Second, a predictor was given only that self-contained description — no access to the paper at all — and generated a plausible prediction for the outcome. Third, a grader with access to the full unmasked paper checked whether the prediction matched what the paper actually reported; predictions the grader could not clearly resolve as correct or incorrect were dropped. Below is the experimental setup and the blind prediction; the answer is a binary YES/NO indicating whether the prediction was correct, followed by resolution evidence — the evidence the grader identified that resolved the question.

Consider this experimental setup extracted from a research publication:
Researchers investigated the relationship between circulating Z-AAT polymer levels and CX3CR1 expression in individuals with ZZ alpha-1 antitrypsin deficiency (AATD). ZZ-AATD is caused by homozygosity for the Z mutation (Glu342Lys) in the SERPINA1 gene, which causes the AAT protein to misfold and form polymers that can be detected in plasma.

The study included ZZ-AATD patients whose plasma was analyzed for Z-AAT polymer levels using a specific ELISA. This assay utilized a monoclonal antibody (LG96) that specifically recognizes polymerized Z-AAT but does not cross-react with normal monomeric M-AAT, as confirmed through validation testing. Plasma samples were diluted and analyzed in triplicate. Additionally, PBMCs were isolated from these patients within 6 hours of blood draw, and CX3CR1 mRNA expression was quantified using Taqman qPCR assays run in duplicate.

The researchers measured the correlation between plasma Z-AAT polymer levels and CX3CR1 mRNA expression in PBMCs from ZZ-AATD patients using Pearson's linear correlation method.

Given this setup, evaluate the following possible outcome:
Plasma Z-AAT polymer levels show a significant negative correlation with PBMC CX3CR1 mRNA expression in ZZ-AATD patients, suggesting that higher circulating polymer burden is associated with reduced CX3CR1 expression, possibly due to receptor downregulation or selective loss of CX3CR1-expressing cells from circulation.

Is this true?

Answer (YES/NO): NO